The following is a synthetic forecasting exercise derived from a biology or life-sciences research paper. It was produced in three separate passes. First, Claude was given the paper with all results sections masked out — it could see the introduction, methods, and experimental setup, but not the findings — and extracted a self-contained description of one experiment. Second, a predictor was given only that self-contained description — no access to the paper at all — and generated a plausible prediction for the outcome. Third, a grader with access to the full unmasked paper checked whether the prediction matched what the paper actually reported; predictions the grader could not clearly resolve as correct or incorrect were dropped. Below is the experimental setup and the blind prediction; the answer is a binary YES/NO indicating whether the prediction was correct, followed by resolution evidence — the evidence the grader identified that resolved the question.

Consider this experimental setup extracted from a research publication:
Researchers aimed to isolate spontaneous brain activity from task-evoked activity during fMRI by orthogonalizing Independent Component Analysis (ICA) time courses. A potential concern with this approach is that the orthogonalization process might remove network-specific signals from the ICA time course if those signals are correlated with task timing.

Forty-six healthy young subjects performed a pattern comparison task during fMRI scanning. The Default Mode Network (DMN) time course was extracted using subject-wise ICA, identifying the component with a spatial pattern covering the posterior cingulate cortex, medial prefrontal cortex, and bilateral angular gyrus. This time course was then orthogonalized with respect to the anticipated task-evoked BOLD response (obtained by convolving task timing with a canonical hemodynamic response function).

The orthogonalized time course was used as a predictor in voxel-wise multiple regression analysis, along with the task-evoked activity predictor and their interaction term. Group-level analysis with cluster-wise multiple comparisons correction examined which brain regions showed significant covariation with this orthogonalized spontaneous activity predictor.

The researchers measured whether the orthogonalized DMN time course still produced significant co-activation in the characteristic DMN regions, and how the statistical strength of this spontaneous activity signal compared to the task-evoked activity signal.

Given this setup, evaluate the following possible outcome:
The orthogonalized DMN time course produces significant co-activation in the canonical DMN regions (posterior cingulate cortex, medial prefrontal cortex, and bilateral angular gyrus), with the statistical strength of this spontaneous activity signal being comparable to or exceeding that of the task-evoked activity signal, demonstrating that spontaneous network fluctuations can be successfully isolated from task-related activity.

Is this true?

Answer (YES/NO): YES